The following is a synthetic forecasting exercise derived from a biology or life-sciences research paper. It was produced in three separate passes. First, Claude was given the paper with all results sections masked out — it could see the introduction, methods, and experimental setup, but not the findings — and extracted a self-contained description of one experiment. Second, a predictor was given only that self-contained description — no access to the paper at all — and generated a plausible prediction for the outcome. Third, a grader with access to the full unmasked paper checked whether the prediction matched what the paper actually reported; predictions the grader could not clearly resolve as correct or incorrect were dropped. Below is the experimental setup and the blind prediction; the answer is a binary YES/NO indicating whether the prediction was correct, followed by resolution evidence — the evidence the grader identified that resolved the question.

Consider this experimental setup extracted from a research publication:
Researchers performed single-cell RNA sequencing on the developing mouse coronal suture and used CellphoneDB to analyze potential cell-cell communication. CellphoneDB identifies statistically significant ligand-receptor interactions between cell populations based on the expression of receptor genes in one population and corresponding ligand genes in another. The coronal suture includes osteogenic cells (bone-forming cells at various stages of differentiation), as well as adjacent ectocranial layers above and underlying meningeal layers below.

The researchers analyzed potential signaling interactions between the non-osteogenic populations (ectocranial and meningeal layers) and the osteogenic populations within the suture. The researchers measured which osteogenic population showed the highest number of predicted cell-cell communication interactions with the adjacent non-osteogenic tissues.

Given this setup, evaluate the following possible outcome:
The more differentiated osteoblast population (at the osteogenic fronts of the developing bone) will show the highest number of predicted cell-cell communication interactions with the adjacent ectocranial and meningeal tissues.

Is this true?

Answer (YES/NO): NO